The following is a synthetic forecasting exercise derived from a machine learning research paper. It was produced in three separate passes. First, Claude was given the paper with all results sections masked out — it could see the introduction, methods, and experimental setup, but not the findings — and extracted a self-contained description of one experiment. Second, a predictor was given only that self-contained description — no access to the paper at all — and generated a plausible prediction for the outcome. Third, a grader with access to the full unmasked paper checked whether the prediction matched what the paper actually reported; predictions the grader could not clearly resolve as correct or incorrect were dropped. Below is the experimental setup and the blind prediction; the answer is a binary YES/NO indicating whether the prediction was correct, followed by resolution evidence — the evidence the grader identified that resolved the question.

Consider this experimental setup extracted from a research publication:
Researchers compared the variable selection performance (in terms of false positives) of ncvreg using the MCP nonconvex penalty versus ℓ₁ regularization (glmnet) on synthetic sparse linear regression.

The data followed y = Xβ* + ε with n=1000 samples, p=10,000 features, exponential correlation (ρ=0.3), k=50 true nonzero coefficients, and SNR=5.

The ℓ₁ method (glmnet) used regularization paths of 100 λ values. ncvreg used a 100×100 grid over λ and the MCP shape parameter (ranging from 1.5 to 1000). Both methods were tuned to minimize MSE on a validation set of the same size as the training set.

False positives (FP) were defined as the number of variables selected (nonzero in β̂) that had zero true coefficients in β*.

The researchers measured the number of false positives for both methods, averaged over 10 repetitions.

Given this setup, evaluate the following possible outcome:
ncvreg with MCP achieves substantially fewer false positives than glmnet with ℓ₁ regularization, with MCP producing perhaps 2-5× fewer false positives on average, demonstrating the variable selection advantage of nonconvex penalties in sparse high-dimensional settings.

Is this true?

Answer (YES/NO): NO